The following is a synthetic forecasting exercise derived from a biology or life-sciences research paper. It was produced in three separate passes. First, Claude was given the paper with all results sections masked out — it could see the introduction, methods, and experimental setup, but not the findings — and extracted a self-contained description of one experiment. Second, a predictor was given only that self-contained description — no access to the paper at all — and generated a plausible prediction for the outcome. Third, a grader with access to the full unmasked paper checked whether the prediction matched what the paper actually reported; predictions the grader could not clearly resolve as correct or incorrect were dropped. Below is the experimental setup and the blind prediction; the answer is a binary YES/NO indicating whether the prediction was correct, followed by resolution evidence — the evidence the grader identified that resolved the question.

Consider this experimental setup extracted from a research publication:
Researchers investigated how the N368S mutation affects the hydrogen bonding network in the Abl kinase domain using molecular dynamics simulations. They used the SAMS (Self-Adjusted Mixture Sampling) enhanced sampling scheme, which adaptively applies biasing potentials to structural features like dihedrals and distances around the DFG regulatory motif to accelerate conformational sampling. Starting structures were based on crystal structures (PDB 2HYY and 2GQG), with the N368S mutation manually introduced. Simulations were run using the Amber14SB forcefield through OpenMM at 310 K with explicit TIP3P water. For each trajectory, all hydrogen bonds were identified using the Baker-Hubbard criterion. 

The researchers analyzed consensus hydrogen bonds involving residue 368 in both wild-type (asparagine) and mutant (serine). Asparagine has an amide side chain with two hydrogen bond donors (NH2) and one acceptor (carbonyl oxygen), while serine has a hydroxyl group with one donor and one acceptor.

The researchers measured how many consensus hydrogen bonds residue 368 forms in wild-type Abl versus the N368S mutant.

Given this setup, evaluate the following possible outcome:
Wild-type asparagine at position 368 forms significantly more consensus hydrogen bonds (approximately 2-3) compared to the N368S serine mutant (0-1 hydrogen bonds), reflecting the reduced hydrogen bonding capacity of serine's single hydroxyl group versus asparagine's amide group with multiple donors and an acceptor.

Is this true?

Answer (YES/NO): NO